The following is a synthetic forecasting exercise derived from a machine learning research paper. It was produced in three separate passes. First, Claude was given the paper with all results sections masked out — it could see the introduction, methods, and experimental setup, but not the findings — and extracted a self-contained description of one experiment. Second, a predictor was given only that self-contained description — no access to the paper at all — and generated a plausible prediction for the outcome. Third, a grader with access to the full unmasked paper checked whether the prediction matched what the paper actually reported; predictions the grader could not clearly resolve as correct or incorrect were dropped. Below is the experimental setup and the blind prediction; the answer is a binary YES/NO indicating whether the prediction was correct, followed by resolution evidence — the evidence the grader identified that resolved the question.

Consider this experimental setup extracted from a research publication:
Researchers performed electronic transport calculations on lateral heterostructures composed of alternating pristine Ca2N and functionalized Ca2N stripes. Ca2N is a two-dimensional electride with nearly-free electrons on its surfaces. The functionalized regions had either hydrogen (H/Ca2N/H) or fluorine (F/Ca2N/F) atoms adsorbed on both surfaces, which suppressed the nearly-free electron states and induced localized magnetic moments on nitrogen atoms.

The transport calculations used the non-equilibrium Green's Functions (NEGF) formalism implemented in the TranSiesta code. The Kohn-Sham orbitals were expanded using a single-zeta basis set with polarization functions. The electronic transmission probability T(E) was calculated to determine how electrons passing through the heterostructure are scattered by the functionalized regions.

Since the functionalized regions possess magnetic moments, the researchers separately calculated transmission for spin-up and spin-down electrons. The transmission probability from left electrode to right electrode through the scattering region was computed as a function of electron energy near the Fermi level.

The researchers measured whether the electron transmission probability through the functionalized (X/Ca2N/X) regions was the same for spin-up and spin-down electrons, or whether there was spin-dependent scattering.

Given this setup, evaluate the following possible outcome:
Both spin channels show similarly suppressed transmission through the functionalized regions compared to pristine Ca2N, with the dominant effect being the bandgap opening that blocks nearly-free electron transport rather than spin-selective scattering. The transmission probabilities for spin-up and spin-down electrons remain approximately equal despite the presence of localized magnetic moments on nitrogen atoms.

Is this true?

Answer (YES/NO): NO